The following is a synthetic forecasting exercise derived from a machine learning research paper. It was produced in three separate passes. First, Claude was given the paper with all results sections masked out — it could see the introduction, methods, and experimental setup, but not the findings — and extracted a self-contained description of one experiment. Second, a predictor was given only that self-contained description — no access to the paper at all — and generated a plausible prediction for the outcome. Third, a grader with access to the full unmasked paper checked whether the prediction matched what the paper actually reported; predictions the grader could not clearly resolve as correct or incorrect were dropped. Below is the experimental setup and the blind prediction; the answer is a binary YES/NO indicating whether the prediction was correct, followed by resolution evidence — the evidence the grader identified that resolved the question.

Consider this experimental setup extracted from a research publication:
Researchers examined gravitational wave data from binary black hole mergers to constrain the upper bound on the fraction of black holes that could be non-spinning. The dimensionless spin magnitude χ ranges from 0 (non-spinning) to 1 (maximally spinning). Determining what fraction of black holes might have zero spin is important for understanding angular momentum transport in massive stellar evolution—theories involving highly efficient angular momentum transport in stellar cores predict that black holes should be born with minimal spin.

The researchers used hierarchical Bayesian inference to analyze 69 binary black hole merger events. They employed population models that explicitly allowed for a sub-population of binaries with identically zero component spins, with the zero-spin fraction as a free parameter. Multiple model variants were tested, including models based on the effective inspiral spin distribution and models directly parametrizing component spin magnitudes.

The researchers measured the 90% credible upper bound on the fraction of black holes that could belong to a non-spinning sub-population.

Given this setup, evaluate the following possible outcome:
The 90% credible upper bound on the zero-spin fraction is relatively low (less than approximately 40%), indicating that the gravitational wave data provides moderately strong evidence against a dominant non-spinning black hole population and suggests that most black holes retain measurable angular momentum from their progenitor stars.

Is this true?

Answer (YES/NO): NO